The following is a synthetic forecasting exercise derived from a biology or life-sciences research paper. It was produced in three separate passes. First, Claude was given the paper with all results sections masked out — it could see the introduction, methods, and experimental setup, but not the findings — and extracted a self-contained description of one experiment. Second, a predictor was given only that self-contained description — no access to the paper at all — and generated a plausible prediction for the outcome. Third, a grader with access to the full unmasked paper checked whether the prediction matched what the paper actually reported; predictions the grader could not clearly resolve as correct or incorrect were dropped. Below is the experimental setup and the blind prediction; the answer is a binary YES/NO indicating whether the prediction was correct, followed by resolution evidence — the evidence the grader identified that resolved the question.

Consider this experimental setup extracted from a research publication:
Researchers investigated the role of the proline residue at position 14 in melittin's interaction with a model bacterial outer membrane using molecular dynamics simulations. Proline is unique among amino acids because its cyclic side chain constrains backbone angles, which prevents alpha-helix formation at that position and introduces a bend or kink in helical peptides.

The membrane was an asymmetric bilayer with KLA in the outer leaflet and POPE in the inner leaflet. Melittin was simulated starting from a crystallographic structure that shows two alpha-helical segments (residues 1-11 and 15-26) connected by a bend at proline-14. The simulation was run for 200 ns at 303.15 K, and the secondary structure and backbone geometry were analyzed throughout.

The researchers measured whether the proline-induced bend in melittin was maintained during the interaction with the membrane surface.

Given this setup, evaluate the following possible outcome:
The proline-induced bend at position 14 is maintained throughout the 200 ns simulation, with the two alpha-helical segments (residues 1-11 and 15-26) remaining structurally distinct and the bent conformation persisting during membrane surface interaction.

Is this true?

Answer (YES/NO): NO